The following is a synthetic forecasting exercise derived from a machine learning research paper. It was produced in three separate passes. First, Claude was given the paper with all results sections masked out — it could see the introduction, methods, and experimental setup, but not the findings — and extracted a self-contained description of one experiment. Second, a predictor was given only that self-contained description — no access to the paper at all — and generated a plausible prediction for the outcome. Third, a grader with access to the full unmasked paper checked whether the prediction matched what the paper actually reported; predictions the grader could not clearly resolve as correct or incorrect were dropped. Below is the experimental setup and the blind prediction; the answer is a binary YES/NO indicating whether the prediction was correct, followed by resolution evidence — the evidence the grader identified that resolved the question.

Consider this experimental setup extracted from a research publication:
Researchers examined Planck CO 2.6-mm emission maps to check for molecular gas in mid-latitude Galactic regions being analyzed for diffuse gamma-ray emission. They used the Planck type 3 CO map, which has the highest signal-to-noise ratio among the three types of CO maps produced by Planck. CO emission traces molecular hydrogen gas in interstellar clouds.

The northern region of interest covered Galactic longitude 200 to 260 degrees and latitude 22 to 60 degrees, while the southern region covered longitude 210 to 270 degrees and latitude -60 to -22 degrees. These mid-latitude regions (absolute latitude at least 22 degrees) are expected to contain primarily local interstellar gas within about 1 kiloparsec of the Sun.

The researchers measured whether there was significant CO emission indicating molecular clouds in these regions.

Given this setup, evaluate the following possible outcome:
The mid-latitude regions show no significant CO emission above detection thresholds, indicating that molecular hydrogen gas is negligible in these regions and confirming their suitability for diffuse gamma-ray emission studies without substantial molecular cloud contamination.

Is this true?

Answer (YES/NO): YES